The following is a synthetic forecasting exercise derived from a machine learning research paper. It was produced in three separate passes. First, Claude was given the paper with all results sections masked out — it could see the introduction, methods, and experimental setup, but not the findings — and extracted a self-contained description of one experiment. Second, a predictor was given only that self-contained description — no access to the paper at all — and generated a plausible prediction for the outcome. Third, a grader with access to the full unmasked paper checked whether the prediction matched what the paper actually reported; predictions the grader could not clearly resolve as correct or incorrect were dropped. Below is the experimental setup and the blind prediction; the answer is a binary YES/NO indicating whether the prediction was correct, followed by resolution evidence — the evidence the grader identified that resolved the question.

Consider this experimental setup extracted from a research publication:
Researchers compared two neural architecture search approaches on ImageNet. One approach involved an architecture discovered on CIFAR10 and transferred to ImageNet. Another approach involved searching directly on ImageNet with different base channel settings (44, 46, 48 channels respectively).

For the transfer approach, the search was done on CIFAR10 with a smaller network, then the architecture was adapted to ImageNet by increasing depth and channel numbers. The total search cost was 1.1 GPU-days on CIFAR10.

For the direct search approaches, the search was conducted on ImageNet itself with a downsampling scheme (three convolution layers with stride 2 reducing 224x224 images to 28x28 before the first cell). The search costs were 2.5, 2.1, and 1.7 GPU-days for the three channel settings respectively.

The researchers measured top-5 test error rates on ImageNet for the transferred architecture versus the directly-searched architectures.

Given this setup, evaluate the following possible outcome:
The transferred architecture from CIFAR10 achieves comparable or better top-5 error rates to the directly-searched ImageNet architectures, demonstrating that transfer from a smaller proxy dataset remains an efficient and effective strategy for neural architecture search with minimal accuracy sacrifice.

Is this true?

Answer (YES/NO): NO